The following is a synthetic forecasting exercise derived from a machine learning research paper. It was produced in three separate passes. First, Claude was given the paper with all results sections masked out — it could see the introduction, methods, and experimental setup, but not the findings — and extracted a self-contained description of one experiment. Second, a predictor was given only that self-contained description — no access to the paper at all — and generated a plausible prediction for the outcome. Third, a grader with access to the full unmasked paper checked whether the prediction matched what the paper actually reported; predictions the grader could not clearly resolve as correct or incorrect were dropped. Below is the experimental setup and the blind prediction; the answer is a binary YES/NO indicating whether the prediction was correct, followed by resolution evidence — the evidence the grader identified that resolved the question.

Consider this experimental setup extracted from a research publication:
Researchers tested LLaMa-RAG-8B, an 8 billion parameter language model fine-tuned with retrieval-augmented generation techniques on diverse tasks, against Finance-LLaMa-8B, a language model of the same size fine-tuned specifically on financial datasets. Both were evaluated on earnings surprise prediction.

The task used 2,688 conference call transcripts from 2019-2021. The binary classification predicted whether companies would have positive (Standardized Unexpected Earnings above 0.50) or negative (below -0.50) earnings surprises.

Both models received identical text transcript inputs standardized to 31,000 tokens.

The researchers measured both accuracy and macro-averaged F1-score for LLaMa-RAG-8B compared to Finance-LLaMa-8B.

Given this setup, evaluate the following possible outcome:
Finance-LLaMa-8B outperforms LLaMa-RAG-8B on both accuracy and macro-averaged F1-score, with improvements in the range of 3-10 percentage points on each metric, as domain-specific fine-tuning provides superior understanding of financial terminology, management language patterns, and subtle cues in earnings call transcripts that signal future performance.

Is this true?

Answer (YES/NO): NO